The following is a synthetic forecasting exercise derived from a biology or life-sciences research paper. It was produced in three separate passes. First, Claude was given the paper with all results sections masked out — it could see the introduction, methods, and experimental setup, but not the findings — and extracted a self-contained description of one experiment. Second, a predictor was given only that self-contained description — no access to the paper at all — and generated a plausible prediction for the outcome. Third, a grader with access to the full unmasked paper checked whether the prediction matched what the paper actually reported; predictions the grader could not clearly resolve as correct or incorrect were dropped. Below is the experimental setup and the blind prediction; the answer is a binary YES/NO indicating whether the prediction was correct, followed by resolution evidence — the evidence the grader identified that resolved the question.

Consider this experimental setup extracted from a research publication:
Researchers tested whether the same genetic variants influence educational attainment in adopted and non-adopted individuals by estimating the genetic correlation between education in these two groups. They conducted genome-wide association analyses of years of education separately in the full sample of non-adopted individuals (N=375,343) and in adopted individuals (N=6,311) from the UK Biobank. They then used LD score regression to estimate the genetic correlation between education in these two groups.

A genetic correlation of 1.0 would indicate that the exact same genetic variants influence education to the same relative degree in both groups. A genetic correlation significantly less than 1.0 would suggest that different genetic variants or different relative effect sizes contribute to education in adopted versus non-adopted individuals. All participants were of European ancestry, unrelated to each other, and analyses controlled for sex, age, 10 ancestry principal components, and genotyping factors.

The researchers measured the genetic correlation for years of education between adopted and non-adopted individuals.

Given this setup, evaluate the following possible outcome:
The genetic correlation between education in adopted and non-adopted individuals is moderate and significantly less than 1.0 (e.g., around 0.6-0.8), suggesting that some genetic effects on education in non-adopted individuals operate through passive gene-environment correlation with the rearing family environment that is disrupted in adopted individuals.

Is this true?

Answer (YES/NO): NO